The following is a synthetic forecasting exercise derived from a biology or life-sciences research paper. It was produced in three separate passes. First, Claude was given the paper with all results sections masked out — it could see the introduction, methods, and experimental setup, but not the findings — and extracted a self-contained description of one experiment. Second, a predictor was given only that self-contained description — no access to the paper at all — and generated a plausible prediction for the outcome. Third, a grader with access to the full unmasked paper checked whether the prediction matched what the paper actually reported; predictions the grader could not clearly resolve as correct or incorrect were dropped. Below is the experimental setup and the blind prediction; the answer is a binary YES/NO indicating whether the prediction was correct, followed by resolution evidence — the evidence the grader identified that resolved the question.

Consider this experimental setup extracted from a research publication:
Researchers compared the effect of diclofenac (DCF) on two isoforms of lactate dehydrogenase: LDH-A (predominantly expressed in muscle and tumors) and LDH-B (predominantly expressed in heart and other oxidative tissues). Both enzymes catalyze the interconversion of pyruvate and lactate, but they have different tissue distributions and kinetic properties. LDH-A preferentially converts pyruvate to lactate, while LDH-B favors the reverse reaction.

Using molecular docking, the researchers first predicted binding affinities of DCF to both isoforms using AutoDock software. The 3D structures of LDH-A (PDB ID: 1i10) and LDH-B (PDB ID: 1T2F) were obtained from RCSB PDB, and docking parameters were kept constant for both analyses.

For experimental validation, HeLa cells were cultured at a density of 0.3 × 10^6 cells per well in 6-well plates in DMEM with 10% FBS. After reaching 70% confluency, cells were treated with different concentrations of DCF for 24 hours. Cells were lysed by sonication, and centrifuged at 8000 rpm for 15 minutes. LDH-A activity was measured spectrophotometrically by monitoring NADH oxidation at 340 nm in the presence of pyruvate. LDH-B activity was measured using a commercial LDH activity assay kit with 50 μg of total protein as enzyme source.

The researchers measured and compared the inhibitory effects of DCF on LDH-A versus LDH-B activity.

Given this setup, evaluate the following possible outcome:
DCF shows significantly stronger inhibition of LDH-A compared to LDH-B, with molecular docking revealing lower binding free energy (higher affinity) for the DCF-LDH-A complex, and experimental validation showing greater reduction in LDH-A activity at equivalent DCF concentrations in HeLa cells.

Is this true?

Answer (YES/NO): YES